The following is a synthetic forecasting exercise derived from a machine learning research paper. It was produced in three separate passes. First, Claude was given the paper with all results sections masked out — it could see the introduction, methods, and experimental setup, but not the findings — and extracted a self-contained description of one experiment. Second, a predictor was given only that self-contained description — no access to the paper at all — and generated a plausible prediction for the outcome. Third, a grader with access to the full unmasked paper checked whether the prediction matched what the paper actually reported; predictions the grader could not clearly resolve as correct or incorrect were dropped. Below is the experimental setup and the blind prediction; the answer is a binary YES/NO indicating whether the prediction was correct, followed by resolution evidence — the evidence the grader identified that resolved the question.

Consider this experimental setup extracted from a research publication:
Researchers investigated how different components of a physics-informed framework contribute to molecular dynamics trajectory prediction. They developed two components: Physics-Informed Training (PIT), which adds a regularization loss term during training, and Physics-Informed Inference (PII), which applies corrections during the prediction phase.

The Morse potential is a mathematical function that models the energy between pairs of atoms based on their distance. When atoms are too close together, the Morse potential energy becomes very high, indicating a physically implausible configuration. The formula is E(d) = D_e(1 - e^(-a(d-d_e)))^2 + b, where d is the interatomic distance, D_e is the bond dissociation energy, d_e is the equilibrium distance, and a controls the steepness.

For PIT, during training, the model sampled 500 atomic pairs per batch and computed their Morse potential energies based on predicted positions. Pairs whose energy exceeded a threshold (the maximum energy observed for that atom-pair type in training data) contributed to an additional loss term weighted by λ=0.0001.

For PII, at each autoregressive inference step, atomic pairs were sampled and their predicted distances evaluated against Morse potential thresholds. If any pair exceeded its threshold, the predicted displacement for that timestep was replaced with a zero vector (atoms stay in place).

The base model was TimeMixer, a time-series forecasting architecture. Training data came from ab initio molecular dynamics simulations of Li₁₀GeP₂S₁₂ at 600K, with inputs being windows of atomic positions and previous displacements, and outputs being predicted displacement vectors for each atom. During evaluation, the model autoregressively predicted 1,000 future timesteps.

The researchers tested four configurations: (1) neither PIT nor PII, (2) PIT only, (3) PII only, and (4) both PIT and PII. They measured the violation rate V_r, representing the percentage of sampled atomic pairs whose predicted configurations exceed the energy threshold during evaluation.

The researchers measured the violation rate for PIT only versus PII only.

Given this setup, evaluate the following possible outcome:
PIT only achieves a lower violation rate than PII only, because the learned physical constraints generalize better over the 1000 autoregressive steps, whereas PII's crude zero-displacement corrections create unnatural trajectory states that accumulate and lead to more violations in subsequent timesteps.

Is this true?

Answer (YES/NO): NO